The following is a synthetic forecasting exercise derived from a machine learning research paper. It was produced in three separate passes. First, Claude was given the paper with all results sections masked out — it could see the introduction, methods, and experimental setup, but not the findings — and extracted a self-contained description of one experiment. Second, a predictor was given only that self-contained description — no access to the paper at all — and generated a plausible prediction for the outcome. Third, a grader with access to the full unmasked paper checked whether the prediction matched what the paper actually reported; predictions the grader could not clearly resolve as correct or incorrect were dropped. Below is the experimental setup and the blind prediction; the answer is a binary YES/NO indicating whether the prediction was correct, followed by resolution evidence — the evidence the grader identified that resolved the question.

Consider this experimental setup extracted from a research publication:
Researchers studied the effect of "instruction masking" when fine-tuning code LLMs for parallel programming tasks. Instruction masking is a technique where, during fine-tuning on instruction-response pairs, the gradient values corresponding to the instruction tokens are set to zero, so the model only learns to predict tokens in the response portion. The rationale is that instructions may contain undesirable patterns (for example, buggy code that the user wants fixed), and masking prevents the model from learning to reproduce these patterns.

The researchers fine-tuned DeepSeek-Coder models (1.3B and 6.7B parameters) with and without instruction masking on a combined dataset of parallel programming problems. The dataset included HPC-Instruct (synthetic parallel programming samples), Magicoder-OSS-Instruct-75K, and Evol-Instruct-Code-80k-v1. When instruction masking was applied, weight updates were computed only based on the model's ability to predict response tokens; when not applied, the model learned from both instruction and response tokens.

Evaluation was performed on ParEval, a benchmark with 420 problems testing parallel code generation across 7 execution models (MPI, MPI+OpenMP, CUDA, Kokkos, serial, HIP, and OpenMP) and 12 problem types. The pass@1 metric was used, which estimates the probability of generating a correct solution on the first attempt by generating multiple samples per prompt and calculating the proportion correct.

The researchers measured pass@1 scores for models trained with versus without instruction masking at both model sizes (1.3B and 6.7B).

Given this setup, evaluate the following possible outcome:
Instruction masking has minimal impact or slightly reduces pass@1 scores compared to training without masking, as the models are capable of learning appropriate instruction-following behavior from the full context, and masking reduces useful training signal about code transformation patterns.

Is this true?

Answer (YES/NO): NO